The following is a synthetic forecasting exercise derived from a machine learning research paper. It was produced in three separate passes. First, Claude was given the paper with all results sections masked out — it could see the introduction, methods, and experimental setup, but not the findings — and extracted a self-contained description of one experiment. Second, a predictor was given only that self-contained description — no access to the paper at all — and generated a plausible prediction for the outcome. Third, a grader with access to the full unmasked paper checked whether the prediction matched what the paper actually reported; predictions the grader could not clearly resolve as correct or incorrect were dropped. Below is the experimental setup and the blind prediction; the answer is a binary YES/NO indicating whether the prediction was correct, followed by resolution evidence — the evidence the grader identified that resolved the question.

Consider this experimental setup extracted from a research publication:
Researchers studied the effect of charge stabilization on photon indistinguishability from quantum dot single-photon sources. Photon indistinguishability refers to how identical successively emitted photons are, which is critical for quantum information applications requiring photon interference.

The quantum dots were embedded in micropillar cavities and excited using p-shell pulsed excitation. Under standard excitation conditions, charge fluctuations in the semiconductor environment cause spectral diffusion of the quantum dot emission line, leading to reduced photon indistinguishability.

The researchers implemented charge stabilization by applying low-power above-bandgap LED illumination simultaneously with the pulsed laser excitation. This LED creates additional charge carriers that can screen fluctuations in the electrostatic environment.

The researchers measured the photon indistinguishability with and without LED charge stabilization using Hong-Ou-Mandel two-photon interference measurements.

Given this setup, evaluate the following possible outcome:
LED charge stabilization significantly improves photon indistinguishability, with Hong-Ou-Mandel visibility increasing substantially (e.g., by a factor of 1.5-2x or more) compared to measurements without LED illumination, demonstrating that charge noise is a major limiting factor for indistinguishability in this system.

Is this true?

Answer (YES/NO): NO